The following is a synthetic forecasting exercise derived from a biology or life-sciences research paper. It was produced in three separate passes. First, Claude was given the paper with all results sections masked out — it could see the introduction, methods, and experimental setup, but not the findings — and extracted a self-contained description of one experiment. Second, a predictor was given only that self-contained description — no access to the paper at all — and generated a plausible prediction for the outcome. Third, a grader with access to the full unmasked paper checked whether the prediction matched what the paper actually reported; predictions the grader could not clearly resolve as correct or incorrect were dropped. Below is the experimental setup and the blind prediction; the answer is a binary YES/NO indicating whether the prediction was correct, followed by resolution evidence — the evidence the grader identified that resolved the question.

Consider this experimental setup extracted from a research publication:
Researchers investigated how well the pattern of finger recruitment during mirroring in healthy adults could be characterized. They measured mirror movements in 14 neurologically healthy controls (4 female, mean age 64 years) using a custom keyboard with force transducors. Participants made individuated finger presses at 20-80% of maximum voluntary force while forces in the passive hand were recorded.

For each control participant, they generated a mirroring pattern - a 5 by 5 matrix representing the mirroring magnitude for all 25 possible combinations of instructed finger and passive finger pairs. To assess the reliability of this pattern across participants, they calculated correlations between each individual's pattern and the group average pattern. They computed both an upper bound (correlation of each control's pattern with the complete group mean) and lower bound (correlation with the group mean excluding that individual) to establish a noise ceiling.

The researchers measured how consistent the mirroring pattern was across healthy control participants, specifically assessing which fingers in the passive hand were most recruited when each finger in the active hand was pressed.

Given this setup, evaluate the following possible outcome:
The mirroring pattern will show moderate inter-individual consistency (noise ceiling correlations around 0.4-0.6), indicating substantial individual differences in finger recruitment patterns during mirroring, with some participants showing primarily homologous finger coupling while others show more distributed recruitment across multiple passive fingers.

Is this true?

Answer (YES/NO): NO